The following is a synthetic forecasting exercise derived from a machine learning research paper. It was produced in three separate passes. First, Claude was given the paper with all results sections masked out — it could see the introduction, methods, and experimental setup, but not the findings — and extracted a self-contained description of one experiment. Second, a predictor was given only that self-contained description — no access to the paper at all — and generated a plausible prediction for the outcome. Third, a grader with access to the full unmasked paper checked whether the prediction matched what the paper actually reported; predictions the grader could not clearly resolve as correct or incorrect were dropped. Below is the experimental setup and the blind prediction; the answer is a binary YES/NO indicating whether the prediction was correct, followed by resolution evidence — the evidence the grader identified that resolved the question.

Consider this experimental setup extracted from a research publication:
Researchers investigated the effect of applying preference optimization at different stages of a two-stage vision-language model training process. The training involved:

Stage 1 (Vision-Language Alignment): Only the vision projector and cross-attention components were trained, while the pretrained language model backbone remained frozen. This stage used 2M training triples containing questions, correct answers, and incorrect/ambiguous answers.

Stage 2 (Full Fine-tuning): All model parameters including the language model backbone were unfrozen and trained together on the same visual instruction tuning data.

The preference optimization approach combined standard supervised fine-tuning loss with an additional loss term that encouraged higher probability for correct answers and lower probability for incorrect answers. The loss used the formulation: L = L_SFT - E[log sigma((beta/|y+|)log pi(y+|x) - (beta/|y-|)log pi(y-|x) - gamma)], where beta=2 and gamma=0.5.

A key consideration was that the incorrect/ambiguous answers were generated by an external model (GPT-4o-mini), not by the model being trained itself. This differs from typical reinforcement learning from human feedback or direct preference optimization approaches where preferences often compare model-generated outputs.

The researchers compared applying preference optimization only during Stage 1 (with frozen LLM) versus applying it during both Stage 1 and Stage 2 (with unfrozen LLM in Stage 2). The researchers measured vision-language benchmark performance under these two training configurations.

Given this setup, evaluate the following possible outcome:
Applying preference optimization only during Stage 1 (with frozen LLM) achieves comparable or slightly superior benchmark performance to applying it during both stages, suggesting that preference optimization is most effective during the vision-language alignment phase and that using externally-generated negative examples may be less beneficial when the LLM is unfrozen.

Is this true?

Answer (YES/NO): YES